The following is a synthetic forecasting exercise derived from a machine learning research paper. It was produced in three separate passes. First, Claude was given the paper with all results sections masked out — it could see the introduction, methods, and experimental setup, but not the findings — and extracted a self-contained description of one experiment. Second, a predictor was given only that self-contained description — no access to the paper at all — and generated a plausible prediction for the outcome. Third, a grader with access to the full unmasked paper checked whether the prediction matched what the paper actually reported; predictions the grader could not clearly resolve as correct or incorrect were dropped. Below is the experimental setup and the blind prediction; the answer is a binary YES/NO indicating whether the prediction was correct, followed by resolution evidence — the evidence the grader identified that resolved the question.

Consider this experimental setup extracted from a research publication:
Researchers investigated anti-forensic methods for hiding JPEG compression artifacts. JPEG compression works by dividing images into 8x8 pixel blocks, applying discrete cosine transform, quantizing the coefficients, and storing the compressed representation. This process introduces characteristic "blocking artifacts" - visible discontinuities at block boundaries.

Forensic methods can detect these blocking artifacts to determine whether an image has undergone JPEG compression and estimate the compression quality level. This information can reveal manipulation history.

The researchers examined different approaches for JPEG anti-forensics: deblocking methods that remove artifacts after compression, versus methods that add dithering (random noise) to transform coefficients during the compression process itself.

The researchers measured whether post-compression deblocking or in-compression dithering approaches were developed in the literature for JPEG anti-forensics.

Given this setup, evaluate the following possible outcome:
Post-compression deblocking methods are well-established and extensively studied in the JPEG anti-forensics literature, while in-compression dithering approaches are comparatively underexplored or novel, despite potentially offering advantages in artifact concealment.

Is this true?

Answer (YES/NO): NO